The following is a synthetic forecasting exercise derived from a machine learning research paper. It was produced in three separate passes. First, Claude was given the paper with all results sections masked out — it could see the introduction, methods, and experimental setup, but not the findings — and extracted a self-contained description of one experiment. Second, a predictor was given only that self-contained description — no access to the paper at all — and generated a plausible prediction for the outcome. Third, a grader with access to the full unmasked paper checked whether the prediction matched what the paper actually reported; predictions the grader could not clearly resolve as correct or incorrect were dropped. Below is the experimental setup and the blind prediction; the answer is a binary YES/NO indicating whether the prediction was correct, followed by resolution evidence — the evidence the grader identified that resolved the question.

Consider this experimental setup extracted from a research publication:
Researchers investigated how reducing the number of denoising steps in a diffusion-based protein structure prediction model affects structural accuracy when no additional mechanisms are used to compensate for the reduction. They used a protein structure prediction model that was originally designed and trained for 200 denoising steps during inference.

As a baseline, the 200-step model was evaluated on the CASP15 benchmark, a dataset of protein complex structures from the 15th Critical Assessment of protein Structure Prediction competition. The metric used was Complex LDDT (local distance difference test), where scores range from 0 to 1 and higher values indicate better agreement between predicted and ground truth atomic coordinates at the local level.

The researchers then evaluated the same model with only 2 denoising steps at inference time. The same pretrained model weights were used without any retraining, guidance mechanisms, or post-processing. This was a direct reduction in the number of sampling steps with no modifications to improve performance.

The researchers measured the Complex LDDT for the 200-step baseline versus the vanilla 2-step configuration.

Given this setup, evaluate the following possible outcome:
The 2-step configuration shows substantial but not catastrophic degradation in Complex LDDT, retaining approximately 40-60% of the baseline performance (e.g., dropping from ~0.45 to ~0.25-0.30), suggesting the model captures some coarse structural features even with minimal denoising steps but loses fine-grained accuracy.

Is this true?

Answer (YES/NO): NO